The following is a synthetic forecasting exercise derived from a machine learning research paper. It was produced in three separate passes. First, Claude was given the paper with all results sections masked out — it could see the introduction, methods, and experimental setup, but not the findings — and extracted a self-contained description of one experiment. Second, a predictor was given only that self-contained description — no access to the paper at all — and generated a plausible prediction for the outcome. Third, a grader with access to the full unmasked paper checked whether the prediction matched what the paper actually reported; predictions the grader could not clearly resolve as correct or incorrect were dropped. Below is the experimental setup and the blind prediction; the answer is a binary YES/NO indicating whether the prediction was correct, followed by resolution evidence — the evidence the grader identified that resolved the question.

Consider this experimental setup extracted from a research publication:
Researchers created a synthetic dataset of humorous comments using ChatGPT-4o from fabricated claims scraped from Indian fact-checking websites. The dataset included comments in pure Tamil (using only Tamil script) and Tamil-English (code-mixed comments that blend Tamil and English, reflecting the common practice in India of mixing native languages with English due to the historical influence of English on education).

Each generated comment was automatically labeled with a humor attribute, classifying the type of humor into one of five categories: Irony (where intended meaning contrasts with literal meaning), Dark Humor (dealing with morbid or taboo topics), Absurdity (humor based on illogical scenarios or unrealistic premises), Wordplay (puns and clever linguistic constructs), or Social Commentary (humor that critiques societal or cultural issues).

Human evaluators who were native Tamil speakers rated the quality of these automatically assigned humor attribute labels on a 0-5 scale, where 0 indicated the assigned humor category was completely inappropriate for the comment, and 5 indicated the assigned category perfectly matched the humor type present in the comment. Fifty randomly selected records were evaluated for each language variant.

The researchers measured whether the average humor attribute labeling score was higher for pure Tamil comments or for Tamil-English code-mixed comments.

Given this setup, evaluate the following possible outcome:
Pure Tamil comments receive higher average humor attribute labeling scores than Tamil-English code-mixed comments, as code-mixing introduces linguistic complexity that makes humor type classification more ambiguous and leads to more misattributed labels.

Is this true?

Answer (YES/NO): NO